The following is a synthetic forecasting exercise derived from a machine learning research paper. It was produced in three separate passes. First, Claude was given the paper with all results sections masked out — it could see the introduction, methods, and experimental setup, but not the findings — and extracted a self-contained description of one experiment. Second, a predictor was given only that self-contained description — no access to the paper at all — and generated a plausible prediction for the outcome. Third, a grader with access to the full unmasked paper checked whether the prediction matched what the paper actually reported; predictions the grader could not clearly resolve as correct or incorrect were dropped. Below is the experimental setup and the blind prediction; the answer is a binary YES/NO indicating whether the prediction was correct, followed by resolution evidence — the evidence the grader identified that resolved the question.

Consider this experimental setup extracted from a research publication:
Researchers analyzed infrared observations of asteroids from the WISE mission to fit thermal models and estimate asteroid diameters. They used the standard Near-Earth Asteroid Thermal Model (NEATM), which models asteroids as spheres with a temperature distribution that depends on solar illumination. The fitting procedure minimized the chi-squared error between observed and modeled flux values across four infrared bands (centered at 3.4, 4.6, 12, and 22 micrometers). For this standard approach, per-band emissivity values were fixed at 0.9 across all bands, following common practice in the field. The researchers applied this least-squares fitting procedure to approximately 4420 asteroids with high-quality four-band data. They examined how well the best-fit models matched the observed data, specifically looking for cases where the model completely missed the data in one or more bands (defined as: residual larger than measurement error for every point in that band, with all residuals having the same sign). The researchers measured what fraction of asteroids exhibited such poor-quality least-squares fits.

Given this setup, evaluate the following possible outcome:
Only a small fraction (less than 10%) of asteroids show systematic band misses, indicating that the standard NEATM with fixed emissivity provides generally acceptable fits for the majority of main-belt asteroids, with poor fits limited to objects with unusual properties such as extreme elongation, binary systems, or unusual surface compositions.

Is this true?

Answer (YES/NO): NO